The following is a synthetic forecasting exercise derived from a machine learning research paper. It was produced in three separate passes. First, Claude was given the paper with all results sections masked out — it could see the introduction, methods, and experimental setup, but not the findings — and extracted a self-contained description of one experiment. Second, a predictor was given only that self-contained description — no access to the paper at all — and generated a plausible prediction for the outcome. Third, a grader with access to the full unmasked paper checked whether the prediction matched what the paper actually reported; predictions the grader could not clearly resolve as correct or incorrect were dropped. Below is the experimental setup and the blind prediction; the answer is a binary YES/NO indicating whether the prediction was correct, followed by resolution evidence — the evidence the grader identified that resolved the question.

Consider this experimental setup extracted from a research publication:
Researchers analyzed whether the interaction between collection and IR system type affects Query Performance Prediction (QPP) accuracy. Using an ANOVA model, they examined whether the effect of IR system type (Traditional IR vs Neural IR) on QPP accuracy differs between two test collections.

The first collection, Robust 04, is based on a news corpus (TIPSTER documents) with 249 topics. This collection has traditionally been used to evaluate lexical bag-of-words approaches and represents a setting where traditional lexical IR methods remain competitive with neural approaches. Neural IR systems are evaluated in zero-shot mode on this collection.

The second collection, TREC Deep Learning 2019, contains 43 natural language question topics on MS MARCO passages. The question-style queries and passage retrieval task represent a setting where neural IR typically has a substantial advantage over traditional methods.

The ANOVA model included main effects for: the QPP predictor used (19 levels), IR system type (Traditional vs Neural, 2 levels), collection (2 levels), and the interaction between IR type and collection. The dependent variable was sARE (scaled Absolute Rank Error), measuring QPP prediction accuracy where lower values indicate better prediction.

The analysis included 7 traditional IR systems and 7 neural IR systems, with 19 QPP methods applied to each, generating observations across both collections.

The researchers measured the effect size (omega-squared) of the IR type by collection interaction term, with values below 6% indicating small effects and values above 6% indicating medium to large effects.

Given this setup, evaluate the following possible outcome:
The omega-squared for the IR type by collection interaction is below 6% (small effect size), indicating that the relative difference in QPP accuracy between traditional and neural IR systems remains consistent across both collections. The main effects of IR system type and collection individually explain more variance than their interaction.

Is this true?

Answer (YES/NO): NO